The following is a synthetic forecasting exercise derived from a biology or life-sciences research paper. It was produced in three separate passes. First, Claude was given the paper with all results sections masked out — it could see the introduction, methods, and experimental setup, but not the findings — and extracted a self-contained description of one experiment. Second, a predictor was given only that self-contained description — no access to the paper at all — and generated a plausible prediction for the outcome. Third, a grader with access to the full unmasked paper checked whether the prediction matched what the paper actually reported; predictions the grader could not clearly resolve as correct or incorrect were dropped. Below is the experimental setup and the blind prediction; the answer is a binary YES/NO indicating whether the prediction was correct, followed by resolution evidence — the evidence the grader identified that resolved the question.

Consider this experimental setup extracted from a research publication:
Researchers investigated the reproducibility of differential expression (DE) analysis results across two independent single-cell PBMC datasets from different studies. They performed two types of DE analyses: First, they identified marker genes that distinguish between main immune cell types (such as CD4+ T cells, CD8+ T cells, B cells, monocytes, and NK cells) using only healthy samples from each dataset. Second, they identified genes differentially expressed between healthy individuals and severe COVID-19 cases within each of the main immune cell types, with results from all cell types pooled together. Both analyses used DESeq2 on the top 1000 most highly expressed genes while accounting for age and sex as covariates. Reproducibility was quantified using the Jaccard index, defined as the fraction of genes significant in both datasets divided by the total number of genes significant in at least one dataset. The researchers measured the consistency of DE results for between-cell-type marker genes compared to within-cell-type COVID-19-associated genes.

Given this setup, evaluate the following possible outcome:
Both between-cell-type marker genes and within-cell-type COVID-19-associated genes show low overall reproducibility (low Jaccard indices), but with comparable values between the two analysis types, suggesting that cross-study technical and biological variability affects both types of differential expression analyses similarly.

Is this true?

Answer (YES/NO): NO